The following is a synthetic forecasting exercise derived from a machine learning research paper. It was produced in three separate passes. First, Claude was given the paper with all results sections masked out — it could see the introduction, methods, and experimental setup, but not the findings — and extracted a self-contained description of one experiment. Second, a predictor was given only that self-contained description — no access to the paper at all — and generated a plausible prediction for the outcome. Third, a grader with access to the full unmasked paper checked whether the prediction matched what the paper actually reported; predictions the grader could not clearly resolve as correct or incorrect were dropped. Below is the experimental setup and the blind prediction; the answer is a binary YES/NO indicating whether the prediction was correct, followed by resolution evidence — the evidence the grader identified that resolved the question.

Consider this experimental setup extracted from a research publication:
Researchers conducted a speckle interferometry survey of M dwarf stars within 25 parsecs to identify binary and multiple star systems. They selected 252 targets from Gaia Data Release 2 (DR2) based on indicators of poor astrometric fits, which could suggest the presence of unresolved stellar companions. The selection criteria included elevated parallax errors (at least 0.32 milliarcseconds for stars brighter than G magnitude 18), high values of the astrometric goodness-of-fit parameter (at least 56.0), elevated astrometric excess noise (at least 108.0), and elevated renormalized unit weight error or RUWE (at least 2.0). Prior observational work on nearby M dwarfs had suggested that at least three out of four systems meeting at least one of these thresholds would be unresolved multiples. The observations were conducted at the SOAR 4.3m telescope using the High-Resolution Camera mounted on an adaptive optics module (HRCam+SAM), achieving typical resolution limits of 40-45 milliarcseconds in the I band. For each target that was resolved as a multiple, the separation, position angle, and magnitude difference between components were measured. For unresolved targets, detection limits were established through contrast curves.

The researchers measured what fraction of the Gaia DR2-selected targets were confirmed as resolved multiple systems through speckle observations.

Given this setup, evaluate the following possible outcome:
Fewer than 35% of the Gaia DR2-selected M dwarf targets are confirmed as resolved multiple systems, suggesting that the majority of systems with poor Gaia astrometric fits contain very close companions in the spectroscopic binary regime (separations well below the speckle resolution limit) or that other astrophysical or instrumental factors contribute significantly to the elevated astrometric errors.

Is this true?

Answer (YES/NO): NO